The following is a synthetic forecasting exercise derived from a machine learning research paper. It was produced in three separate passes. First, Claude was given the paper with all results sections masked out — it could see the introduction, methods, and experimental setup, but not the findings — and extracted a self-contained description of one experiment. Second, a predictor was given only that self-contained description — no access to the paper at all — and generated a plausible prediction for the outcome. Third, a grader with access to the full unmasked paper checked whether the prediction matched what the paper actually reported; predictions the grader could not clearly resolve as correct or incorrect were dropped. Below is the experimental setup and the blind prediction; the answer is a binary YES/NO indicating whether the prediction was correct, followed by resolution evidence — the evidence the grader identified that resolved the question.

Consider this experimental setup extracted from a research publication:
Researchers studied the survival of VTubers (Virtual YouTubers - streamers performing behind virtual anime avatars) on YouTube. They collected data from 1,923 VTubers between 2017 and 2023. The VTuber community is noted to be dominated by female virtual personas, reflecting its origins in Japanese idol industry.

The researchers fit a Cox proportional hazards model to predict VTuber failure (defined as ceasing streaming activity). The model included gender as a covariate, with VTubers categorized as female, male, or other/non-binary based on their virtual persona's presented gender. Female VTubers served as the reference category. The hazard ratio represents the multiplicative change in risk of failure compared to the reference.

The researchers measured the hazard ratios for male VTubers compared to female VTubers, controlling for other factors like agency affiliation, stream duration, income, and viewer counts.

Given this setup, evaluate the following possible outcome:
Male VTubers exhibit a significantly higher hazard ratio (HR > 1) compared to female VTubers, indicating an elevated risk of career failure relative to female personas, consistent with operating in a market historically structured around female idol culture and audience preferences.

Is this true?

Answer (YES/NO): NO